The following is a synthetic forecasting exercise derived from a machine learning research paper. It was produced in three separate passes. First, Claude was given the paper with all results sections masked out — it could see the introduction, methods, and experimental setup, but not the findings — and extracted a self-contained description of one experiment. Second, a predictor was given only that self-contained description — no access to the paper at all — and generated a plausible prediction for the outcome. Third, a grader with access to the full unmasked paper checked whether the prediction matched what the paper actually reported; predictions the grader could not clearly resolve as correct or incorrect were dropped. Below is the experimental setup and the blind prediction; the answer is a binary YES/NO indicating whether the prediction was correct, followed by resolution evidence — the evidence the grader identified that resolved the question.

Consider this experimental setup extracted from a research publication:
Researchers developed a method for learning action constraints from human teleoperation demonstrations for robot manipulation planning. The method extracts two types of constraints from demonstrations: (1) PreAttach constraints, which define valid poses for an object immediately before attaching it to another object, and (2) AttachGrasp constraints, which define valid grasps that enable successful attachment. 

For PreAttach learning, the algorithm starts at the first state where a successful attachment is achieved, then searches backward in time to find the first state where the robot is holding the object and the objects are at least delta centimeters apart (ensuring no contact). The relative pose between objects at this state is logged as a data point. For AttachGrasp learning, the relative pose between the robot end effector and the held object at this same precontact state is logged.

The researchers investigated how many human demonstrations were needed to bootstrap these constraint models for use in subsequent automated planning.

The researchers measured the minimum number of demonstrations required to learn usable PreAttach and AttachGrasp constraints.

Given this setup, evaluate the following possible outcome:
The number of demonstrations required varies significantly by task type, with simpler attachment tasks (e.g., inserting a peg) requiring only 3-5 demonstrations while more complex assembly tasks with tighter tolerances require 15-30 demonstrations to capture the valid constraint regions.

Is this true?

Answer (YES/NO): NO